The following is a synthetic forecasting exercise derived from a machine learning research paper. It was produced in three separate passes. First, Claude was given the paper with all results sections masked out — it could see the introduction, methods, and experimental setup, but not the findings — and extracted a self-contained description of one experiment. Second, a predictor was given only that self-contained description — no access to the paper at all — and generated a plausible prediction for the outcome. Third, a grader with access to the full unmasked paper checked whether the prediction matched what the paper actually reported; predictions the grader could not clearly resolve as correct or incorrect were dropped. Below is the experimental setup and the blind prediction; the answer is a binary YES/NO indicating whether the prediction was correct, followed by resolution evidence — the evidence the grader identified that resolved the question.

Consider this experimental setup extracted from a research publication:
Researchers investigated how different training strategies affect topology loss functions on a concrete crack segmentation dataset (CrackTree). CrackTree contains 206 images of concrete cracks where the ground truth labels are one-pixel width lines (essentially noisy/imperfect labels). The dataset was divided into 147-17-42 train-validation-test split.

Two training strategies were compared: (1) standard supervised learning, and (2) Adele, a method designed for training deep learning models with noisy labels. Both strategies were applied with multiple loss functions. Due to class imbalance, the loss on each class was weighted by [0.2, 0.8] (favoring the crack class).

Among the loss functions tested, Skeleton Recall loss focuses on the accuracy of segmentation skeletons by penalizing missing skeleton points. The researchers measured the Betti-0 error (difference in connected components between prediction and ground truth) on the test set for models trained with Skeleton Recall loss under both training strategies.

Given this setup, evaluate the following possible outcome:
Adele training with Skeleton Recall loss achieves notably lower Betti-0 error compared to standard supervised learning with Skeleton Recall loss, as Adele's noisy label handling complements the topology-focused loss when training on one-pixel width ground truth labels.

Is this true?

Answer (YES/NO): NO